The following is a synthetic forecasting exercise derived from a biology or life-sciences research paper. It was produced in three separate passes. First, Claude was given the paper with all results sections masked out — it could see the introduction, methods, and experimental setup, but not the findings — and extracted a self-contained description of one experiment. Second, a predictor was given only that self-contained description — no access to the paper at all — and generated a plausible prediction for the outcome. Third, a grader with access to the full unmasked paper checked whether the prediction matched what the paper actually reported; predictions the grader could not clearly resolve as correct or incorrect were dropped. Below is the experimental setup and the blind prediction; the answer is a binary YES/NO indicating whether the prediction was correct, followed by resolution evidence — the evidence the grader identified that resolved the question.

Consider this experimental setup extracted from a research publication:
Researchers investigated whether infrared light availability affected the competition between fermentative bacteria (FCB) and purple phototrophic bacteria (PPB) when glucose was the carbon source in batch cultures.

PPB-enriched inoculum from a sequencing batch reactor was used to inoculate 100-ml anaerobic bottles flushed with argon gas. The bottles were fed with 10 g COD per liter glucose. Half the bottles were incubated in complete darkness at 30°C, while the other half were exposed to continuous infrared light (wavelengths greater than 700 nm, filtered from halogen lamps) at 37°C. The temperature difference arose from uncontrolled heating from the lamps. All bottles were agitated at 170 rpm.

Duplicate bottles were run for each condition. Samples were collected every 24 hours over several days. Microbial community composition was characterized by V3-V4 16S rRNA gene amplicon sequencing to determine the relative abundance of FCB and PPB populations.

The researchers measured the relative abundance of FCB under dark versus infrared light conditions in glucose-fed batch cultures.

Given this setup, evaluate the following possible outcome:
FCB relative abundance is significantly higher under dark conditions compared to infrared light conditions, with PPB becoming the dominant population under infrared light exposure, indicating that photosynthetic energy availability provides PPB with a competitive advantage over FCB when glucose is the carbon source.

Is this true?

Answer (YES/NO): NO